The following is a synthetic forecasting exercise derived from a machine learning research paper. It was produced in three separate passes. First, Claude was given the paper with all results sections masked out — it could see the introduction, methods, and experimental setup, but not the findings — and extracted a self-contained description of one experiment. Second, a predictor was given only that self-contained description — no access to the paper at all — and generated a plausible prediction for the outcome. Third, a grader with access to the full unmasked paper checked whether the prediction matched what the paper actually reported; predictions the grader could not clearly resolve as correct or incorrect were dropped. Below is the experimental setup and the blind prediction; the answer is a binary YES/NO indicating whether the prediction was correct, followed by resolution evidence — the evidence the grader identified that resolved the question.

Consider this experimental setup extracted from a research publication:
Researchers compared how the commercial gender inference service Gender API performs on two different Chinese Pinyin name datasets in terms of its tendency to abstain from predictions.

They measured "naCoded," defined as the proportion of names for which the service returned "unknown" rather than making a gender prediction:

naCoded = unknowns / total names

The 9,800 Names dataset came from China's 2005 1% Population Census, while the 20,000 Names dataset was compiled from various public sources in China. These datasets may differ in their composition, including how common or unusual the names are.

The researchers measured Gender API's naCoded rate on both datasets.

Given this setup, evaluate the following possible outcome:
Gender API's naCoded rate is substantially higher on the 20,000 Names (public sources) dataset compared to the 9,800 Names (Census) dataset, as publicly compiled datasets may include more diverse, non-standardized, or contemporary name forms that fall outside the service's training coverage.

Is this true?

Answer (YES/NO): YES